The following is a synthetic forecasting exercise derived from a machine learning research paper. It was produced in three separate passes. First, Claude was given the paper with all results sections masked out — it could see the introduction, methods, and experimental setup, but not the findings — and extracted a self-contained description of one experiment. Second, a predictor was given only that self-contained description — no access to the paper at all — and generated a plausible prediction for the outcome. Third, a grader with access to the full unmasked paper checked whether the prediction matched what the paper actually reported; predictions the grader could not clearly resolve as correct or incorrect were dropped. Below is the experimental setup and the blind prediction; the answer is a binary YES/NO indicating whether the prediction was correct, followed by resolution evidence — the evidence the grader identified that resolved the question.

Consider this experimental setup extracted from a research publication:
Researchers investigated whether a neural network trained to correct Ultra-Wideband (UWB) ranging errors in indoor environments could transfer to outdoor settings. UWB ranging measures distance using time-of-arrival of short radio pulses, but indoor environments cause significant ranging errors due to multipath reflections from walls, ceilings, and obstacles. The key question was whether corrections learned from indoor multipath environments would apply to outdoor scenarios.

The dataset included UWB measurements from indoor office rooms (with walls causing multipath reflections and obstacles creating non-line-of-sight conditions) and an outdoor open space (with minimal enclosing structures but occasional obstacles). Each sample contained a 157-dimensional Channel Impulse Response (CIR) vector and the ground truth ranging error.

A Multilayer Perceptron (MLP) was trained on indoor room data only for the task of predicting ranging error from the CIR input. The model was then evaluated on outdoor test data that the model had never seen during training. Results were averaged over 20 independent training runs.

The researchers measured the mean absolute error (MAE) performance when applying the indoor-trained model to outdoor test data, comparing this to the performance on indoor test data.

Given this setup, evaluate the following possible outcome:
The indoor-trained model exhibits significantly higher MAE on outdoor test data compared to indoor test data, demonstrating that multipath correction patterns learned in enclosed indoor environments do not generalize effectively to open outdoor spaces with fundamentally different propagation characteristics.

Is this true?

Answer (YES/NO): YES